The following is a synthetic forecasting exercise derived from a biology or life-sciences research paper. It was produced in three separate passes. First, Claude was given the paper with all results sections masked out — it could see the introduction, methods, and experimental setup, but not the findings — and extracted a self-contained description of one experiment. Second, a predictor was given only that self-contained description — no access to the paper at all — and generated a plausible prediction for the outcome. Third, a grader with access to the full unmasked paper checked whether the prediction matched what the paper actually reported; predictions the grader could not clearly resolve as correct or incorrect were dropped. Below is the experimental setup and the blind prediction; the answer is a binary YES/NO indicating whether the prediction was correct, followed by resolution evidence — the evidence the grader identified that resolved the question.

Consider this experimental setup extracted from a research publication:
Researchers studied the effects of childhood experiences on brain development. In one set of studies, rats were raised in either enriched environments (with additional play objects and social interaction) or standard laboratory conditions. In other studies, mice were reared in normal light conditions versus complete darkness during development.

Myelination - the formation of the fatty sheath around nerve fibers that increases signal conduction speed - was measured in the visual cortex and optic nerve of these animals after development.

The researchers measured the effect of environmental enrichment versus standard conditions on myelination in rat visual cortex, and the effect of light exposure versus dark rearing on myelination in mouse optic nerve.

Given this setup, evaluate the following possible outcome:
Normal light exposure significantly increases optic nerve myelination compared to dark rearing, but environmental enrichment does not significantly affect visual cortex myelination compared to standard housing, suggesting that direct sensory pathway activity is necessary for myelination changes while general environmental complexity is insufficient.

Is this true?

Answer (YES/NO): NO